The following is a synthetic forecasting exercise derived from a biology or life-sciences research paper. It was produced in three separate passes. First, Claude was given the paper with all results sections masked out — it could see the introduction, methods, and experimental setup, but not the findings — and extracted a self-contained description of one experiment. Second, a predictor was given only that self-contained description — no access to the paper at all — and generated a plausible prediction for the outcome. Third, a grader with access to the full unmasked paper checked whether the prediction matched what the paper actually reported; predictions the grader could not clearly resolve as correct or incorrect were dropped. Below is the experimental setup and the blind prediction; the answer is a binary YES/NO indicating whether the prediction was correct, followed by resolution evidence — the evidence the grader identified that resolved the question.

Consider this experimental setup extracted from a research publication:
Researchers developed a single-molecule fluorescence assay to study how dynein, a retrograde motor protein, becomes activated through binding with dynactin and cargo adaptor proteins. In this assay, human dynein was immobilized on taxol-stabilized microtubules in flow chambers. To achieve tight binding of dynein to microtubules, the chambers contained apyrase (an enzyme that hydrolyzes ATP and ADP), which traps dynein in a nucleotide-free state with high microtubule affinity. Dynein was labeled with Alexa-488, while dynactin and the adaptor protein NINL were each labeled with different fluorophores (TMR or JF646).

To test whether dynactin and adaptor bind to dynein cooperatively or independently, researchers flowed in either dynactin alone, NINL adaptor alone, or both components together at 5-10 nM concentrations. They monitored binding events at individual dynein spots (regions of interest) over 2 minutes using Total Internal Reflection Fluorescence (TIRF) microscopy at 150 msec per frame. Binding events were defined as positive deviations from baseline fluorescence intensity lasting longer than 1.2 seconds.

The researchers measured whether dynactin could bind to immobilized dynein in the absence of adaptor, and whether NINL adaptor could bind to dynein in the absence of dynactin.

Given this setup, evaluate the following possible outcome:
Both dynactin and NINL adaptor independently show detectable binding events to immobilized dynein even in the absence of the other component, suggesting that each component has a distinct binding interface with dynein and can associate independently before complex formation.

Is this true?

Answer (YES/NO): YES